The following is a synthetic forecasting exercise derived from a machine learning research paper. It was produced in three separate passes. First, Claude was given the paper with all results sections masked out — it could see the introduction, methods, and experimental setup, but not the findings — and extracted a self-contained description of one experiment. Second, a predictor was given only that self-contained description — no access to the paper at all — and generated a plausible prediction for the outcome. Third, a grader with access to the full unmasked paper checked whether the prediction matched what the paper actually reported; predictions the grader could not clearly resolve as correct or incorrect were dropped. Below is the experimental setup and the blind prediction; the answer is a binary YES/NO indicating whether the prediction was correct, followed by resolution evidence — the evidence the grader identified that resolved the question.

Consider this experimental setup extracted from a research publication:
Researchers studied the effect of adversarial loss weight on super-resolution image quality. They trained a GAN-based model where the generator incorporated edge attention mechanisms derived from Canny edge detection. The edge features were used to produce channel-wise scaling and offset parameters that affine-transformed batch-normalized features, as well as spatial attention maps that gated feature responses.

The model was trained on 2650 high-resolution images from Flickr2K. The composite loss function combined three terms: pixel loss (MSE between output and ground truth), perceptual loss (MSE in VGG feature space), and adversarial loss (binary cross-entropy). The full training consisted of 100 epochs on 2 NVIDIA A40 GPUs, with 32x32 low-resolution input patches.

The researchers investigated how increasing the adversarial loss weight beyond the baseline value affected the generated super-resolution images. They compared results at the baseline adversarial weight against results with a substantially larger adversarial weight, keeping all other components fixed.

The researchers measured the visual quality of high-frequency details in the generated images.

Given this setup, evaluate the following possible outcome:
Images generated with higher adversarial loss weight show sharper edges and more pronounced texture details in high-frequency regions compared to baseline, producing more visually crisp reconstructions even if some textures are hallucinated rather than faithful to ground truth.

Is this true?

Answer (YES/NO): NO